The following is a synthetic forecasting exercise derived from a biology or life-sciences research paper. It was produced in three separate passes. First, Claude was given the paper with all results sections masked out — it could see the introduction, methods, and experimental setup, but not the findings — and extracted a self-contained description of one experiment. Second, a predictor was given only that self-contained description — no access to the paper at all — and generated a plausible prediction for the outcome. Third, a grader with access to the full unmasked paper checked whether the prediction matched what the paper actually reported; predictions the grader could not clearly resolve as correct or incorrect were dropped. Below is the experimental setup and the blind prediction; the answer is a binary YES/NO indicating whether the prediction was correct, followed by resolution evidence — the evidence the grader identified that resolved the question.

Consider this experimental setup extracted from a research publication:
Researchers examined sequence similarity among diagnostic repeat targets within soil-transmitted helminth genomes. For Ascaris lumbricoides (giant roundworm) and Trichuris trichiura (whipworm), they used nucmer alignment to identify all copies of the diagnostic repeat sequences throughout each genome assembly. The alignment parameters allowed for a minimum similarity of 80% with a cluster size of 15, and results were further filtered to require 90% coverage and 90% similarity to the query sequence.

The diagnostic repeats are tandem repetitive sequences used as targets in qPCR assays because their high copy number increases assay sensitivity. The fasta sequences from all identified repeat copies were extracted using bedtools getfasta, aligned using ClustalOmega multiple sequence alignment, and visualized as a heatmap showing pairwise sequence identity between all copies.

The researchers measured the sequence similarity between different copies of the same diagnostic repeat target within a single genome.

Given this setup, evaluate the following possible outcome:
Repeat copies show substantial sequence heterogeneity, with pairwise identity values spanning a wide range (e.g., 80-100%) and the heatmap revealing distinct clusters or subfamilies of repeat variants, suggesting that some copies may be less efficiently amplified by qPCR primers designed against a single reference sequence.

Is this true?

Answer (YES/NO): YES